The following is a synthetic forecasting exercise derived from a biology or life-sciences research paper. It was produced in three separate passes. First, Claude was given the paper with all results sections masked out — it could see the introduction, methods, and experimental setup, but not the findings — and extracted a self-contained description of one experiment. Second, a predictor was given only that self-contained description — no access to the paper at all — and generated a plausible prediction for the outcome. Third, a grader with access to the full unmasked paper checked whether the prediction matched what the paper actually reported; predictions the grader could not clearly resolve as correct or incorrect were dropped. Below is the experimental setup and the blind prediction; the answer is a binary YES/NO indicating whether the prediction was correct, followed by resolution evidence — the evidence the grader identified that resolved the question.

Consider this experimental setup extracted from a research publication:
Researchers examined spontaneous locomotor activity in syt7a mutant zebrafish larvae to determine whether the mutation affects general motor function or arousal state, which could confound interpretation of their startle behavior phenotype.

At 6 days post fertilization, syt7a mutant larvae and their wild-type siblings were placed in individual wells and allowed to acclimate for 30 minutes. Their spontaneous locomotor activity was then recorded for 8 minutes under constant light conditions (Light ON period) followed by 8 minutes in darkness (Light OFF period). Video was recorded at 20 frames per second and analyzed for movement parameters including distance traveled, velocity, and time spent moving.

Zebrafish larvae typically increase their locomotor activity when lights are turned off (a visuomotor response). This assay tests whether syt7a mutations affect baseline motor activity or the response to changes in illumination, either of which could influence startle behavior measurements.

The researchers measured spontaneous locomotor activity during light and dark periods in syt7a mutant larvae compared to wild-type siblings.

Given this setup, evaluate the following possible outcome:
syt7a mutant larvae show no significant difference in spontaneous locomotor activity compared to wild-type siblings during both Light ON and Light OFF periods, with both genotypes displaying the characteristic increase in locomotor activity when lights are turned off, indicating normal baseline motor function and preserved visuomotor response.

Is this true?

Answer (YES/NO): YES